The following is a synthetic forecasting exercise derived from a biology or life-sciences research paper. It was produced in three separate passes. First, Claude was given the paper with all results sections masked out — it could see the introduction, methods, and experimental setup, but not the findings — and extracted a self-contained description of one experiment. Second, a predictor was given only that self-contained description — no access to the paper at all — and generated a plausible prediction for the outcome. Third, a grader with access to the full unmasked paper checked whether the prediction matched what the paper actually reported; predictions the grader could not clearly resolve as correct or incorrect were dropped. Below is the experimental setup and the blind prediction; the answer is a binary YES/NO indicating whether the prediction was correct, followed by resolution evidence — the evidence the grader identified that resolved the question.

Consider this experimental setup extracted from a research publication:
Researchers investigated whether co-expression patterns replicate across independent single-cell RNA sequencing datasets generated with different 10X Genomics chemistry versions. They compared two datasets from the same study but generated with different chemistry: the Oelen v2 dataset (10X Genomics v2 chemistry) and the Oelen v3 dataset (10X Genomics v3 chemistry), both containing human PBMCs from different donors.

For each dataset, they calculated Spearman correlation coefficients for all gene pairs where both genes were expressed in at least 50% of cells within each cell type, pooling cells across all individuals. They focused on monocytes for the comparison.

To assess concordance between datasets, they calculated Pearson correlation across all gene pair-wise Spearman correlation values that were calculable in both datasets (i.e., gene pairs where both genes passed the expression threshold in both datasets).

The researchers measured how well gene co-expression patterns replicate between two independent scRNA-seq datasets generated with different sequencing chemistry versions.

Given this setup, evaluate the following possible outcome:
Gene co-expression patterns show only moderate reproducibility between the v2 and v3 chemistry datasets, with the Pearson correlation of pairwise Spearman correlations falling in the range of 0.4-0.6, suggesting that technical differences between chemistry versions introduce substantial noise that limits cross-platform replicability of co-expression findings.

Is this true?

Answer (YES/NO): NO